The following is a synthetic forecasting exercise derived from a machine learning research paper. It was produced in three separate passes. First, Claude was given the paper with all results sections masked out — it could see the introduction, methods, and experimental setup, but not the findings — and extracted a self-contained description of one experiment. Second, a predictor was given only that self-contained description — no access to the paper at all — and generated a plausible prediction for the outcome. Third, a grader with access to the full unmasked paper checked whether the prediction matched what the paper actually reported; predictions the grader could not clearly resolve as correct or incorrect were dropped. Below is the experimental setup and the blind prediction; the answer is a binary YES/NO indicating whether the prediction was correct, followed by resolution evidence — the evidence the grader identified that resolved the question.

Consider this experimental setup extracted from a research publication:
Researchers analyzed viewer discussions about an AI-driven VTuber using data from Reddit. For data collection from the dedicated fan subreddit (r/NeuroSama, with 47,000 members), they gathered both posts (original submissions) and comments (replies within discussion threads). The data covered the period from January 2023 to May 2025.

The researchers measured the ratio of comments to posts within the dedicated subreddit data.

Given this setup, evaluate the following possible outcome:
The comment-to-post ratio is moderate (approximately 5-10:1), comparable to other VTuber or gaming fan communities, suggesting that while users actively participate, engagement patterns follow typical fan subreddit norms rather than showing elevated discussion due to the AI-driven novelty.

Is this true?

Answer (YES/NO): NO